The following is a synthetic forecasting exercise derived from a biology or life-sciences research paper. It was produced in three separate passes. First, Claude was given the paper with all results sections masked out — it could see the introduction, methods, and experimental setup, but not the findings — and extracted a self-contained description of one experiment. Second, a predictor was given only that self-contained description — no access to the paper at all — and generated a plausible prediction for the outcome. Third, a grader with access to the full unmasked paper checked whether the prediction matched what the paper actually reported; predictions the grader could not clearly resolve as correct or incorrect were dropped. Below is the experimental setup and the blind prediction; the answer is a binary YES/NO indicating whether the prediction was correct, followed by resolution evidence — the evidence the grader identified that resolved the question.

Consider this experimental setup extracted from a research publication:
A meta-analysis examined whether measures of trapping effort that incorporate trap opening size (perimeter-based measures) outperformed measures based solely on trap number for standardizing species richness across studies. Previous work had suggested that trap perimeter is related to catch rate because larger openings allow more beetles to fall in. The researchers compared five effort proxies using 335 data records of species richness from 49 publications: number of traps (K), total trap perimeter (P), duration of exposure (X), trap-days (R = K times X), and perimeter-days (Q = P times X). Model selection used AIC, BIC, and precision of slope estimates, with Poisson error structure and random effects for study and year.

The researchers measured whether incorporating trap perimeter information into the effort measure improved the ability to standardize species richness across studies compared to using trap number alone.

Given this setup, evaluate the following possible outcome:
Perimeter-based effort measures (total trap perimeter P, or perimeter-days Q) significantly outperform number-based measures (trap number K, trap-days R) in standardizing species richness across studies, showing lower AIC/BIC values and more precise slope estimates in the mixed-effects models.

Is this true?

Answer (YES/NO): YES